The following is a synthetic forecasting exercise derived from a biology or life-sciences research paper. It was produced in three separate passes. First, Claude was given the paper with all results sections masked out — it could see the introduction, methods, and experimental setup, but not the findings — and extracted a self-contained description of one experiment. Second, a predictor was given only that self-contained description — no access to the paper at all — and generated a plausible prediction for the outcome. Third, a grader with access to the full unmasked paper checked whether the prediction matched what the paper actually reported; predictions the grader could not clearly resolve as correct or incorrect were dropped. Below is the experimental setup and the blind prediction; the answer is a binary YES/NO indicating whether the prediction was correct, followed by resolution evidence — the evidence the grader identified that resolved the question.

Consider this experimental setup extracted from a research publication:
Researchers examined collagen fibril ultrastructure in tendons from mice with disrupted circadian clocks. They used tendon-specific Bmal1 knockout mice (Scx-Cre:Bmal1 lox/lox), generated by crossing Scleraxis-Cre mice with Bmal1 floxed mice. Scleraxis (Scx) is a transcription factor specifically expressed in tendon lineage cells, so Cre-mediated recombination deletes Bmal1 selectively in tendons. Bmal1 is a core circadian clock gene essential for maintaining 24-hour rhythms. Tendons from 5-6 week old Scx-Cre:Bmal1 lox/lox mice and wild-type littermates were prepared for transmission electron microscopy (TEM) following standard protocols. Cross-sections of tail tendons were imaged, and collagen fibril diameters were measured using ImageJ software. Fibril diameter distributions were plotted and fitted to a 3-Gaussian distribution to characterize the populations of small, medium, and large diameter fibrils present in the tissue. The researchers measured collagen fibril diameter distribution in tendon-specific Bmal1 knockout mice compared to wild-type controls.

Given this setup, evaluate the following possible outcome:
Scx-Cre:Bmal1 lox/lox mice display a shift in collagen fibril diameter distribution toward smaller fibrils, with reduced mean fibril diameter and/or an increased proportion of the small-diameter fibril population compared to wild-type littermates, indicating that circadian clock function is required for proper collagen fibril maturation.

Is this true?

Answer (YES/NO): NO